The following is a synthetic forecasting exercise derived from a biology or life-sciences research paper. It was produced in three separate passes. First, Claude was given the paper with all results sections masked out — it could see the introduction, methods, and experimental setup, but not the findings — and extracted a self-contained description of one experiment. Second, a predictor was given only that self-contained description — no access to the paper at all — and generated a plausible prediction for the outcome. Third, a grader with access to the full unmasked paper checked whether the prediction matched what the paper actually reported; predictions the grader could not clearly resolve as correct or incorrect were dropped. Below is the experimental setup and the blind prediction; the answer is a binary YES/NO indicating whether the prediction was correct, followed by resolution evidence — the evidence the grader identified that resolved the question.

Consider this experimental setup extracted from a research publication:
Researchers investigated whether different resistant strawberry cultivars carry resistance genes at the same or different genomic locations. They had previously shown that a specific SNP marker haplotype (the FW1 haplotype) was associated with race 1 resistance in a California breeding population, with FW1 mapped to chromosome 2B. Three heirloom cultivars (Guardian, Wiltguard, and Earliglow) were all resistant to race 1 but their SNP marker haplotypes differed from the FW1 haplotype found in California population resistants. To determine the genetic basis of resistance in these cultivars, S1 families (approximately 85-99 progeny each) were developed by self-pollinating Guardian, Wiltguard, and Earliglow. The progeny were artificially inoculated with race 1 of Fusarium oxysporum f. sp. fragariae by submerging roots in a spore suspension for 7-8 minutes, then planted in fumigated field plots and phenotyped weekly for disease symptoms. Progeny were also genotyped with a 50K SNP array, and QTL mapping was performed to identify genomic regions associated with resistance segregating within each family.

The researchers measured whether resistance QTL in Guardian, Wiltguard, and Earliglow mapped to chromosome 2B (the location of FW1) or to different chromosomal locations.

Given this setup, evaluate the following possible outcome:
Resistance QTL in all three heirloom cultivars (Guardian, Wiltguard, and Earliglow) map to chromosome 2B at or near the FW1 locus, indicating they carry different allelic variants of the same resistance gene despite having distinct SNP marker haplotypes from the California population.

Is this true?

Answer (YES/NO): NO